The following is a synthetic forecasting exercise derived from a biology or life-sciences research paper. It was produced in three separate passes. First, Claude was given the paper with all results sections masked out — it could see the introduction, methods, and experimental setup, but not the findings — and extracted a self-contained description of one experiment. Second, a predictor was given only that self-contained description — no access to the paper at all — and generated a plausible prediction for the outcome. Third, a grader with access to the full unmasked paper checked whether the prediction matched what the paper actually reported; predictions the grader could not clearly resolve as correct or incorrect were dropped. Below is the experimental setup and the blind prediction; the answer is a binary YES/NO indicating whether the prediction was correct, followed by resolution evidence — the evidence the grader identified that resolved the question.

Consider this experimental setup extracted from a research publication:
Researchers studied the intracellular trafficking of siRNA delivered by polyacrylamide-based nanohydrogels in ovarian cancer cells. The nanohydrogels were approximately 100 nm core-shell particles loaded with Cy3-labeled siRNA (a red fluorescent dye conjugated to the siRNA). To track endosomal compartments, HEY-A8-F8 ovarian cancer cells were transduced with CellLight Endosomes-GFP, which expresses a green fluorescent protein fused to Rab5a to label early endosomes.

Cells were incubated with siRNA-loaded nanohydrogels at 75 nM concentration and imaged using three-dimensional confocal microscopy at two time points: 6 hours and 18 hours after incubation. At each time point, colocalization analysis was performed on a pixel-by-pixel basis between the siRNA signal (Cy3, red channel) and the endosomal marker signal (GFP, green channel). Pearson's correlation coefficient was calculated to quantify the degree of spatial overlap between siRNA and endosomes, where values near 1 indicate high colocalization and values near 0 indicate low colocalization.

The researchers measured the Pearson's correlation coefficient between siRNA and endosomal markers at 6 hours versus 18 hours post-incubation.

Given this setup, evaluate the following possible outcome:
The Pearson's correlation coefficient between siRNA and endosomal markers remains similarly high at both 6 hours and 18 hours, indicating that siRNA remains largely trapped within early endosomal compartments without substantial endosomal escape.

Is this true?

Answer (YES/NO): NO